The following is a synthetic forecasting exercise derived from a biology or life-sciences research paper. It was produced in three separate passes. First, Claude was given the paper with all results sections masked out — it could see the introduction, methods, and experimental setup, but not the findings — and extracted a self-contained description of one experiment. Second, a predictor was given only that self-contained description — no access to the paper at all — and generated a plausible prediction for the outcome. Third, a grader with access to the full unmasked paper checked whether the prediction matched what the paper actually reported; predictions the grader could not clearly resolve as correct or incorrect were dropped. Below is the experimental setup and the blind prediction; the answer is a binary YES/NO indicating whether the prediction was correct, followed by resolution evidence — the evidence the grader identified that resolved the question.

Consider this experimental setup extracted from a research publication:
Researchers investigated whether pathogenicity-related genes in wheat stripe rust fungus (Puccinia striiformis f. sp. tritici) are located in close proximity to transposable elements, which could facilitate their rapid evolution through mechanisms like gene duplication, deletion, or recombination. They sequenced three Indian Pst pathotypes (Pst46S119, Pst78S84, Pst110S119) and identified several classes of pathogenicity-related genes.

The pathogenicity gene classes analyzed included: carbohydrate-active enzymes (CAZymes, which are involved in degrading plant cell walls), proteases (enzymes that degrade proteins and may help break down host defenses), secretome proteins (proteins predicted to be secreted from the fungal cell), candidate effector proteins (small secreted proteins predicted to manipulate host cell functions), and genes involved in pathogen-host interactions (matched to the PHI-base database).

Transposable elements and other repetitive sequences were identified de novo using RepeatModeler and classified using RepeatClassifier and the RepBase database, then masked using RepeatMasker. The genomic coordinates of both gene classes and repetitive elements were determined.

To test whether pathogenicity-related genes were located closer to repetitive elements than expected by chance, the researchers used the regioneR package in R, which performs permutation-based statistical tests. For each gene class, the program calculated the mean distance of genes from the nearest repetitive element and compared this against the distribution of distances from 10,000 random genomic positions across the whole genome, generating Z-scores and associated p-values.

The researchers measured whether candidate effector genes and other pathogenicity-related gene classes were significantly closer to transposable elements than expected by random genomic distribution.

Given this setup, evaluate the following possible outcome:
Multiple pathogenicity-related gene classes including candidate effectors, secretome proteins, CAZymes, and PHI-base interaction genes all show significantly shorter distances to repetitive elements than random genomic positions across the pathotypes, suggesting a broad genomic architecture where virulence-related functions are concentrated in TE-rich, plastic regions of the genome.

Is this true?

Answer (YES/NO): NO